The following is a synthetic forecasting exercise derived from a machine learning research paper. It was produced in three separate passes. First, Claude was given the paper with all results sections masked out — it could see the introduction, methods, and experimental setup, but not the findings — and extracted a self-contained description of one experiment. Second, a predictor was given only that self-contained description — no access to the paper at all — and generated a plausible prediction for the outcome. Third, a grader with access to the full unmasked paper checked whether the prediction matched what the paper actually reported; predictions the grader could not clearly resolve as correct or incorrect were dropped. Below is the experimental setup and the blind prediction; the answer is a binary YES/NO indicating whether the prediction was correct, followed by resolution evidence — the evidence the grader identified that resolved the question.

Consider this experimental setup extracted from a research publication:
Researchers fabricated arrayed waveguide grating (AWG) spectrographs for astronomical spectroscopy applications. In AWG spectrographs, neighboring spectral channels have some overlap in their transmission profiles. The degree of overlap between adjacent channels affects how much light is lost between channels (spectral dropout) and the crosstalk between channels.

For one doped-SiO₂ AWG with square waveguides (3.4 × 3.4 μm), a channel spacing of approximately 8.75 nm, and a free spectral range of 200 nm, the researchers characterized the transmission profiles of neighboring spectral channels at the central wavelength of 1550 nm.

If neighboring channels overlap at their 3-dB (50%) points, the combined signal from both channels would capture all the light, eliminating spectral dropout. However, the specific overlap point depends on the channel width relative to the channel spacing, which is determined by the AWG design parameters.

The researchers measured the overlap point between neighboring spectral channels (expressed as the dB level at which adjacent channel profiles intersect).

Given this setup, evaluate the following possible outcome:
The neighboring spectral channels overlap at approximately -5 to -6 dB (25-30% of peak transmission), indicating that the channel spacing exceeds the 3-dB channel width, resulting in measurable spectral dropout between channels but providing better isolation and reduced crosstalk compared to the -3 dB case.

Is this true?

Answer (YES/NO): YES